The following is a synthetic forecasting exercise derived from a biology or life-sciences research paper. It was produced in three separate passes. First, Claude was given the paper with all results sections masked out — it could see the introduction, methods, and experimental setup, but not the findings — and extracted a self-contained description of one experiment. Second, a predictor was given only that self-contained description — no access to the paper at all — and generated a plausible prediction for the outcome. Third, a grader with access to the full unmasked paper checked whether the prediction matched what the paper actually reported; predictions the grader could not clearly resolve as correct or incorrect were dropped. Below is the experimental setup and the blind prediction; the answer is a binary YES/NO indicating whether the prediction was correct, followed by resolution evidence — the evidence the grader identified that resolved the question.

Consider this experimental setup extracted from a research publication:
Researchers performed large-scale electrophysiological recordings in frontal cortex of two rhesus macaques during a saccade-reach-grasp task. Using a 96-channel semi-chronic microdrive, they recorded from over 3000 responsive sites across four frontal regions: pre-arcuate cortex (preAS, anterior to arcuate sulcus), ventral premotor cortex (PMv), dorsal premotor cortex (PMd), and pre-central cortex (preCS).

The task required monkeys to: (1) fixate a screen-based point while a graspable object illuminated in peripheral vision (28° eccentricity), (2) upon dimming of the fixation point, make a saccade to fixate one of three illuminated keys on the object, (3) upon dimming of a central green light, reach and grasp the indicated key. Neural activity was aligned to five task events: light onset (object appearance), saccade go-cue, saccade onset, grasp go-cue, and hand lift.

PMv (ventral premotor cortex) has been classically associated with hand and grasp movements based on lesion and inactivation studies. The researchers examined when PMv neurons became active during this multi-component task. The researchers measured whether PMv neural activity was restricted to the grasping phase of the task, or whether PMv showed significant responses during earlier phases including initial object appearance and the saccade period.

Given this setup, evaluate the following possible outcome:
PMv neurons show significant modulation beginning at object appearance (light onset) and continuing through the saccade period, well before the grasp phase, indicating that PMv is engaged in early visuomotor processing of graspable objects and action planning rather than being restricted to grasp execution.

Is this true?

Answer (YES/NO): YES